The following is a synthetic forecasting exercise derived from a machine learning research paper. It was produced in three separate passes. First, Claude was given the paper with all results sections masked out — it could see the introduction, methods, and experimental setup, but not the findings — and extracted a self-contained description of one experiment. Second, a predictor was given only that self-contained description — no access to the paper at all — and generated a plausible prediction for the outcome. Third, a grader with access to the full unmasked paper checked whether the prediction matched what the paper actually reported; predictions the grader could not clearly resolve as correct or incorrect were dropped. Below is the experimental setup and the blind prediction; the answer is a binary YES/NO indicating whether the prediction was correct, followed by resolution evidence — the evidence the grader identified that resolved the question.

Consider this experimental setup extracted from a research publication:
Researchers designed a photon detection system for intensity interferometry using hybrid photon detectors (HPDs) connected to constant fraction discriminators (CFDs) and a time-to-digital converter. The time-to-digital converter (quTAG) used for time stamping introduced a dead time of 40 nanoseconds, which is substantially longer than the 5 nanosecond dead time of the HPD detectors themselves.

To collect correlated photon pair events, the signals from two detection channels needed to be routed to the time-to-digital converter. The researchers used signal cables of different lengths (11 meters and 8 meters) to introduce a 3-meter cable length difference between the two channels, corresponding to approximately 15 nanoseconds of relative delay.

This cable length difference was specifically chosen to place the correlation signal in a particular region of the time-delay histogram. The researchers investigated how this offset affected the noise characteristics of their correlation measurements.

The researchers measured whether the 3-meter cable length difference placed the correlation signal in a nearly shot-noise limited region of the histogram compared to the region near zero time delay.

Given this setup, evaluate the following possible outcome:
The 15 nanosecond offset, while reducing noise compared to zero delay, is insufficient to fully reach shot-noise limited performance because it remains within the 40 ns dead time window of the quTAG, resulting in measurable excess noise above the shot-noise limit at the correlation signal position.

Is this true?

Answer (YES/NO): NO